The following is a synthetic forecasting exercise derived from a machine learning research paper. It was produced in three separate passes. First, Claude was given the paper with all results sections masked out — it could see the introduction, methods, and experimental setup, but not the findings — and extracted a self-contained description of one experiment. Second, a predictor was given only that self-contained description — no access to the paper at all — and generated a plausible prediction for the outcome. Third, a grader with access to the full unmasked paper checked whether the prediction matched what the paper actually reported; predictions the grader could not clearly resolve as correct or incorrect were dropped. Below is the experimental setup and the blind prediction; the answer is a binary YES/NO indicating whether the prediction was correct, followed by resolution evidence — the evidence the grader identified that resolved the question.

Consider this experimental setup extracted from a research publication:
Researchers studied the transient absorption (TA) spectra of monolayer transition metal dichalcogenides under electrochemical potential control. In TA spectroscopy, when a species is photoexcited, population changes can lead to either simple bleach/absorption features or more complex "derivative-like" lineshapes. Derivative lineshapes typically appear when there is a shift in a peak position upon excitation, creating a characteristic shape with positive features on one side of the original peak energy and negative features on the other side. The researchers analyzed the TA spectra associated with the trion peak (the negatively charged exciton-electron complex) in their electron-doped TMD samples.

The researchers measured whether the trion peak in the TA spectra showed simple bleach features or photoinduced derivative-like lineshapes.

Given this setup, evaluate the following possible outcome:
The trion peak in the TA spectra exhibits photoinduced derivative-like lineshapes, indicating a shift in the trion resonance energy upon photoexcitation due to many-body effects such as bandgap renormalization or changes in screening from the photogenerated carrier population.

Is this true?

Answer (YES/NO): YES